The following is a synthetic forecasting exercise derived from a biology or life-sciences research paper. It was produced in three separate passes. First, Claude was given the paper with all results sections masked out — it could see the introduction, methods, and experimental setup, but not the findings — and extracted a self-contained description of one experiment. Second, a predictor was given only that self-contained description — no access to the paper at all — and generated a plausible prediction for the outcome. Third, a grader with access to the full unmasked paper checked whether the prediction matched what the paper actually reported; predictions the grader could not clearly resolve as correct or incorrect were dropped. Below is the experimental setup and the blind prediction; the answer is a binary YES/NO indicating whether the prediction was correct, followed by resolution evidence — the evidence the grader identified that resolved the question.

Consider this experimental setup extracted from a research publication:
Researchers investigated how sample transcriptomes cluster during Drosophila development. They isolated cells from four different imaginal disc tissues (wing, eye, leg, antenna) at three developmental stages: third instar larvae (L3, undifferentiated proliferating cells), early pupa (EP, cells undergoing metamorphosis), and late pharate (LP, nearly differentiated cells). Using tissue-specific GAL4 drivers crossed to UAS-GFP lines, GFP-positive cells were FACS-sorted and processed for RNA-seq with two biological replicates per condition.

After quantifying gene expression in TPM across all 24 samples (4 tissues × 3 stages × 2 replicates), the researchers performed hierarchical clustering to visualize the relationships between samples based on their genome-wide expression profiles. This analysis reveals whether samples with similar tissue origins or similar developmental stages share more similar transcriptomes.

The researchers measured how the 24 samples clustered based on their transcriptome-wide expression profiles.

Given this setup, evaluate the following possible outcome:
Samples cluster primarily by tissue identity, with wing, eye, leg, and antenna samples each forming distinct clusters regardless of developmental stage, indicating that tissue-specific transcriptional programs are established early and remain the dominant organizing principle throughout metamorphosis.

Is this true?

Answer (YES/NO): NO